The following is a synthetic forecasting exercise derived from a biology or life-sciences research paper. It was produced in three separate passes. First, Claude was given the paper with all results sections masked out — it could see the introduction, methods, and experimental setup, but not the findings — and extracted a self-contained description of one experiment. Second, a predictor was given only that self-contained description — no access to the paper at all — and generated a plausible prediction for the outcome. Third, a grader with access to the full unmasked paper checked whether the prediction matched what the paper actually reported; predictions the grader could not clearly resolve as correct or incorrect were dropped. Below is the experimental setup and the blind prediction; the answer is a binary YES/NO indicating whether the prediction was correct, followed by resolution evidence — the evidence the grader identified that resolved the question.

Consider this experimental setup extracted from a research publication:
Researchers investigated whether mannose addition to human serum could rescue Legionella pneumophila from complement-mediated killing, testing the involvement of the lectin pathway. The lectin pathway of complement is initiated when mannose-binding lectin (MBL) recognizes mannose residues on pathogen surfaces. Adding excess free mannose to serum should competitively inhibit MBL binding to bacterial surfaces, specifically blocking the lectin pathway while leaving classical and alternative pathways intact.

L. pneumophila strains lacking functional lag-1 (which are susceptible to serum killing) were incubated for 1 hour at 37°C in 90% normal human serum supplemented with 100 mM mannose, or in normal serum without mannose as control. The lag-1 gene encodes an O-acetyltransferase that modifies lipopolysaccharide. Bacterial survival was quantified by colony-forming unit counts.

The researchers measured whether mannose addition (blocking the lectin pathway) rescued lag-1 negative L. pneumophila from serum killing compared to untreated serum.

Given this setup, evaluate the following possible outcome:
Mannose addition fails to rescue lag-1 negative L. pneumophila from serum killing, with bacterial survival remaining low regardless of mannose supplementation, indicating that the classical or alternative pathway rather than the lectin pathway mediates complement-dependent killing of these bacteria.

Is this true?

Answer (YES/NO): YES